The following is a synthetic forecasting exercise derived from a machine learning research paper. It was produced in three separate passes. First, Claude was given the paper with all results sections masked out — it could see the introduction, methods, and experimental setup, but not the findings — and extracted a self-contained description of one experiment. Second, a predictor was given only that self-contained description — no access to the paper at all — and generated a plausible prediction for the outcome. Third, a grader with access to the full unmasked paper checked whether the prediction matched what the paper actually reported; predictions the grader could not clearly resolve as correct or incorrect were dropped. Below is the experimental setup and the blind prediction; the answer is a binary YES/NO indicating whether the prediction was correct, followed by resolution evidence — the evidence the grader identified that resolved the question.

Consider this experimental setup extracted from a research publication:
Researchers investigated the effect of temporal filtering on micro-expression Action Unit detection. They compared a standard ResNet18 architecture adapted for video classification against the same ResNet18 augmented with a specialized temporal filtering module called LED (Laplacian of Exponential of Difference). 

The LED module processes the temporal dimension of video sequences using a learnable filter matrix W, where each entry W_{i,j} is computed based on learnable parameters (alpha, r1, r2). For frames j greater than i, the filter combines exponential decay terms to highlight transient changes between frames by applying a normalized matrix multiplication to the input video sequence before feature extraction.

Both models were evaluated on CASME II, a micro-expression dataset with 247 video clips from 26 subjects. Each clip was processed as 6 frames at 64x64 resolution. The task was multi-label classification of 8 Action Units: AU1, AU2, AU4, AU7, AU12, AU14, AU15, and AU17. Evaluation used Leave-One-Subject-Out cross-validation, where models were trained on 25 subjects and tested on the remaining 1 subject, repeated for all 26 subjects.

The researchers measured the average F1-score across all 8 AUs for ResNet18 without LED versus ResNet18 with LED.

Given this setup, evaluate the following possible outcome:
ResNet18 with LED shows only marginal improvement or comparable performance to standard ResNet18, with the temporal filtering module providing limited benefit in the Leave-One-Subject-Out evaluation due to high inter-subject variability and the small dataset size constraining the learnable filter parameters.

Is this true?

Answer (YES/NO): NO